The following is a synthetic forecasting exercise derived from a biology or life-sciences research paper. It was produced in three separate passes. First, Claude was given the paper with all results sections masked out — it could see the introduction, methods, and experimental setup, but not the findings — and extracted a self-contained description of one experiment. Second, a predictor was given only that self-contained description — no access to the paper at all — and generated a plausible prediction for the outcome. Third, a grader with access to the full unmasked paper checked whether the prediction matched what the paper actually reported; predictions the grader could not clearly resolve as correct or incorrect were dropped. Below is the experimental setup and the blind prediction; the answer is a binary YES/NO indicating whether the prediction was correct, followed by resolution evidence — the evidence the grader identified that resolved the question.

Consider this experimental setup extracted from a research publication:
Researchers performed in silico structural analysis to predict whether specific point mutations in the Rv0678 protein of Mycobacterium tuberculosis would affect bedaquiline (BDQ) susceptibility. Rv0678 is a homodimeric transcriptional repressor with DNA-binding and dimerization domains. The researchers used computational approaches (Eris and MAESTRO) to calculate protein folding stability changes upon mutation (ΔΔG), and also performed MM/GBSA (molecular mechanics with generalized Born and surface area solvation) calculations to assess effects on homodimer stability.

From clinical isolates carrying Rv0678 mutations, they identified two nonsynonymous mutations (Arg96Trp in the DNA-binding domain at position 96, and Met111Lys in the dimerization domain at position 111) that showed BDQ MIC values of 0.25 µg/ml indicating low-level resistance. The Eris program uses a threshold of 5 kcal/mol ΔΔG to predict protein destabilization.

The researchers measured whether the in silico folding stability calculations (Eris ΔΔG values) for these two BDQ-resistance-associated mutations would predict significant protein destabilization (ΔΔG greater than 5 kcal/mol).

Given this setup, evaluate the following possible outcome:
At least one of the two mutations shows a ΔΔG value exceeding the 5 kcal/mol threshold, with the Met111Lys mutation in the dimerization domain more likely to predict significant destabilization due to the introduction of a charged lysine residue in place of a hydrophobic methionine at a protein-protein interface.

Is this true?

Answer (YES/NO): YES